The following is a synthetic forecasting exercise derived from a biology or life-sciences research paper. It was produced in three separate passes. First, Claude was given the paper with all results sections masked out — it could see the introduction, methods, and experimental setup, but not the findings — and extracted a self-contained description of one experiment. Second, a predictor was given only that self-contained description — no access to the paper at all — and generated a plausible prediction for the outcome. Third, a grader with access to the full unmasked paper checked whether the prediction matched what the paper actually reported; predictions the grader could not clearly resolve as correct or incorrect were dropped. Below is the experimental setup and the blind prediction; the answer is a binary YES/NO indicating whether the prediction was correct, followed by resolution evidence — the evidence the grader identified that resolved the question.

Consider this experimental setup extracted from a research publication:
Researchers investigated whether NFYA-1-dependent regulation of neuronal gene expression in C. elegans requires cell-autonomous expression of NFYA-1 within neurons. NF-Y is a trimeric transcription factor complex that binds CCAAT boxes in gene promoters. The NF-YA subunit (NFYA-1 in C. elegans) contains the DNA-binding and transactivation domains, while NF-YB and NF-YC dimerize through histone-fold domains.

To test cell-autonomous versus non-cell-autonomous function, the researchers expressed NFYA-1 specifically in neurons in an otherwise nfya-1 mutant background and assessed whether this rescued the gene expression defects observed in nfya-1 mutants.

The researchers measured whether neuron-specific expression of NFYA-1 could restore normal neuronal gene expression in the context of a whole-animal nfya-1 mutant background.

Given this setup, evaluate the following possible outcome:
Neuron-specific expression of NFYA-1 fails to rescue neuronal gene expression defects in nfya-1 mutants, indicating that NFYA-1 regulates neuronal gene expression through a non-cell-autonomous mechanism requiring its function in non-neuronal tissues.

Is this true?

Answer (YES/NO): NO